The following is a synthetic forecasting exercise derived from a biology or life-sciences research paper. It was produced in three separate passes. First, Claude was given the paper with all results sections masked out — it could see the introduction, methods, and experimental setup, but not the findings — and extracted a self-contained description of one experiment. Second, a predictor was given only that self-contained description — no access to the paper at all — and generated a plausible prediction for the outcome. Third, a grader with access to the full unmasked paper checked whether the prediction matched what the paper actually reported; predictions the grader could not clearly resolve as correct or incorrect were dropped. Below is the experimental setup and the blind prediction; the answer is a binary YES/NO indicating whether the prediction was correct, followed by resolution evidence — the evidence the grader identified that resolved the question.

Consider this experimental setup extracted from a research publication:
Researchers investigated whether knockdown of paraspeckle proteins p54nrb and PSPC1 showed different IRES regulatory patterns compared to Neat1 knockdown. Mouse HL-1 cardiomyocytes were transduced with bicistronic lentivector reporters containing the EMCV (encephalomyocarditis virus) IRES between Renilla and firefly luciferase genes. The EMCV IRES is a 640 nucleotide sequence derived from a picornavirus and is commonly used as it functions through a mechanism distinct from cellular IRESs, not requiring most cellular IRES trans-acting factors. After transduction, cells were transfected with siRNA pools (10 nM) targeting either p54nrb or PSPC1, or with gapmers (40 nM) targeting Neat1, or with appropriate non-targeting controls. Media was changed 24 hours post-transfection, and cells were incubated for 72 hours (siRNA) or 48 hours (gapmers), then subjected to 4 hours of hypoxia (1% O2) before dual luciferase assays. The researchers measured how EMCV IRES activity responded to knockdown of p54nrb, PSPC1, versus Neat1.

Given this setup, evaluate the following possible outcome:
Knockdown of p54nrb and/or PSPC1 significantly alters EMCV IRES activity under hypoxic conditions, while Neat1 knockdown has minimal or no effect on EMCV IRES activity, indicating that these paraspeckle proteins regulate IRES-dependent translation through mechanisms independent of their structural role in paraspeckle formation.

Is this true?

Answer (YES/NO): NO